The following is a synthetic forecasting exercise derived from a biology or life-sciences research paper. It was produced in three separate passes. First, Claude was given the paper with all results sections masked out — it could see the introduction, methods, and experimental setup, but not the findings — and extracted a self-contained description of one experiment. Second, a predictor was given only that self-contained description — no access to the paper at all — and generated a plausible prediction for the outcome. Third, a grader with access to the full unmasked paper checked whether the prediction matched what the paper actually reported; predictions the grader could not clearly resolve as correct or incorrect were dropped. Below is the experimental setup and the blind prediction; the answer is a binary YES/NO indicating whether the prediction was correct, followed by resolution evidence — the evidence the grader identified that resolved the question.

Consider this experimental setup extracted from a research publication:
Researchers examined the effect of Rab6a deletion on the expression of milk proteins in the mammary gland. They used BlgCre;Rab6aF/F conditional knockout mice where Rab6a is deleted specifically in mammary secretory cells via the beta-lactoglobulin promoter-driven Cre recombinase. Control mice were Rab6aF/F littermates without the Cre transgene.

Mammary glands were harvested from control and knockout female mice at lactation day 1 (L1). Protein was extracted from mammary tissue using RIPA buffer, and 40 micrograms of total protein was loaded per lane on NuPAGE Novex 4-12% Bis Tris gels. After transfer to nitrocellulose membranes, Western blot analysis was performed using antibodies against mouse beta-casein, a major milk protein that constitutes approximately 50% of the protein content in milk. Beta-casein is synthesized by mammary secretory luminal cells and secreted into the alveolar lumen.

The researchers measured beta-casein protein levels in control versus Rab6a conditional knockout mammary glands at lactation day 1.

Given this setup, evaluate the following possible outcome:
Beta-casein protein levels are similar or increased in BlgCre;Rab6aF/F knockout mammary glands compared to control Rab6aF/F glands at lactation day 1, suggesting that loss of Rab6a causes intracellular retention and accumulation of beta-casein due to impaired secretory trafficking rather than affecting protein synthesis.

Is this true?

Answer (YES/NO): NO